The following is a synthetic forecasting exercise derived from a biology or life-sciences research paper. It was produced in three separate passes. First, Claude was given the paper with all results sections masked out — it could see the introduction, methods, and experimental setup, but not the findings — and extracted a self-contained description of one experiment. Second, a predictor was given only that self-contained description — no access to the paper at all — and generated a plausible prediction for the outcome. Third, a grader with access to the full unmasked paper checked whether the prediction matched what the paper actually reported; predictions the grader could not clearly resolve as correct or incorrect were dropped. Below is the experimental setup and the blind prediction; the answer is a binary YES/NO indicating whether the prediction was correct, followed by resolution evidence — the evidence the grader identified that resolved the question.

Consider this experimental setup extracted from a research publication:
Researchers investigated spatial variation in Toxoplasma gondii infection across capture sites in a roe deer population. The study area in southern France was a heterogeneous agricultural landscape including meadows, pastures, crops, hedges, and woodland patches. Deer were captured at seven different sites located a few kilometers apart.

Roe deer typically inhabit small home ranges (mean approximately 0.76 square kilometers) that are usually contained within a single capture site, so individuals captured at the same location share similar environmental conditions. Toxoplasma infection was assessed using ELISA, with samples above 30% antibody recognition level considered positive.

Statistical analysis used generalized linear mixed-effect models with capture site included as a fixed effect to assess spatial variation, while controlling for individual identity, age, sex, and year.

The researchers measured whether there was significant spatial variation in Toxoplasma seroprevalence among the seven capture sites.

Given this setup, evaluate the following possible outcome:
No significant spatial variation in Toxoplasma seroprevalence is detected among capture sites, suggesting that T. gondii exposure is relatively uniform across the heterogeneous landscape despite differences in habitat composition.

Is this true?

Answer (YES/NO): NO